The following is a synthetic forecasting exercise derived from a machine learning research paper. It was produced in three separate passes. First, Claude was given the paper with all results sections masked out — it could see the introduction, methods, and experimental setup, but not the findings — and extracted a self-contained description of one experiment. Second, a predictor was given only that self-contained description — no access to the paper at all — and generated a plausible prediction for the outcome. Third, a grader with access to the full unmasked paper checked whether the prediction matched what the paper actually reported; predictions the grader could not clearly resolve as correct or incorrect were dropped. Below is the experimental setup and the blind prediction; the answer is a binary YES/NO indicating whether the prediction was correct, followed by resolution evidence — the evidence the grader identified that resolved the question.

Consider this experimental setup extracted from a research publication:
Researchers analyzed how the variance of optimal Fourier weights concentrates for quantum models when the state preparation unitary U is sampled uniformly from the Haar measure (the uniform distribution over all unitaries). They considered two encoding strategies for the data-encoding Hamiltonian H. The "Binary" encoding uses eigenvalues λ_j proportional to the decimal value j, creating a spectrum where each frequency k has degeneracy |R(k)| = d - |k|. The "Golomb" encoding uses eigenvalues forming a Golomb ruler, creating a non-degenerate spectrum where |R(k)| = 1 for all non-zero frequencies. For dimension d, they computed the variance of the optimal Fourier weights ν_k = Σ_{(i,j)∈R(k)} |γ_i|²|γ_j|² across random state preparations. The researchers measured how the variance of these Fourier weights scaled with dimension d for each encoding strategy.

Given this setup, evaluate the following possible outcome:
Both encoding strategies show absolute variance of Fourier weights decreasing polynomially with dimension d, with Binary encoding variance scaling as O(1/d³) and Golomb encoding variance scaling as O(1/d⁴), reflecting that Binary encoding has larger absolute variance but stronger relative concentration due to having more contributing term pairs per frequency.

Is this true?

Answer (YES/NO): YES